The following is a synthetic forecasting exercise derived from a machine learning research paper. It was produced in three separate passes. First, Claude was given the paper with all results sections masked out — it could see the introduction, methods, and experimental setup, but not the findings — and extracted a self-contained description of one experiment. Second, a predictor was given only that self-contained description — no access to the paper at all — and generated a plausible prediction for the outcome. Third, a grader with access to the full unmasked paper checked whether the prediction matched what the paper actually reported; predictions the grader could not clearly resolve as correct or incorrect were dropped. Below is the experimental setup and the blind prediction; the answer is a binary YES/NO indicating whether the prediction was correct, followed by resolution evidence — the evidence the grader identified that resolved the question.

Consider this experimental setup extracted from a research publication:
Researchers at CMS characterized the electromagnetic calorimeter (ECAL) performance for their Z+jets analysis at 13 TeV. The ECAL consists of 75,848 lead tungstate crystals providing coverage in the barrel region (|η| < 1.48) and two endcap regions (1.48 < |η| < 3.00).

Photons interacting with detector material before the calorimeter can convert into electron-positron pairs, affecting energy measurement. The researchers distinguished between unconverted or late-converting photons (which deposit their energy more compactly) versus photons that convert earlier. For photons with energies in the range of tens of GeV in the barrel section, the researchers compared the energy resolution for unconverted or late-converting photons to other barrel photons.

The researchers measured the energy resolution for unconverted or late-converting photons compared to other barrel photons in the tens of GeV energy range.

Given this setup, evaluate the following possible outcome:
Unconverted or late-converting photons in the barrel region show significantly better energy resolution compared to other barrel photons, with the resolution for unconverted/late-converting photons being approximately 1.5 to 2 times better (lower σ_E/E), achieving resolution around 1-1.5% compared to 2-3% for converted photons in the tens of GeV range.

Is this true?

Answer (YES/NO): NO